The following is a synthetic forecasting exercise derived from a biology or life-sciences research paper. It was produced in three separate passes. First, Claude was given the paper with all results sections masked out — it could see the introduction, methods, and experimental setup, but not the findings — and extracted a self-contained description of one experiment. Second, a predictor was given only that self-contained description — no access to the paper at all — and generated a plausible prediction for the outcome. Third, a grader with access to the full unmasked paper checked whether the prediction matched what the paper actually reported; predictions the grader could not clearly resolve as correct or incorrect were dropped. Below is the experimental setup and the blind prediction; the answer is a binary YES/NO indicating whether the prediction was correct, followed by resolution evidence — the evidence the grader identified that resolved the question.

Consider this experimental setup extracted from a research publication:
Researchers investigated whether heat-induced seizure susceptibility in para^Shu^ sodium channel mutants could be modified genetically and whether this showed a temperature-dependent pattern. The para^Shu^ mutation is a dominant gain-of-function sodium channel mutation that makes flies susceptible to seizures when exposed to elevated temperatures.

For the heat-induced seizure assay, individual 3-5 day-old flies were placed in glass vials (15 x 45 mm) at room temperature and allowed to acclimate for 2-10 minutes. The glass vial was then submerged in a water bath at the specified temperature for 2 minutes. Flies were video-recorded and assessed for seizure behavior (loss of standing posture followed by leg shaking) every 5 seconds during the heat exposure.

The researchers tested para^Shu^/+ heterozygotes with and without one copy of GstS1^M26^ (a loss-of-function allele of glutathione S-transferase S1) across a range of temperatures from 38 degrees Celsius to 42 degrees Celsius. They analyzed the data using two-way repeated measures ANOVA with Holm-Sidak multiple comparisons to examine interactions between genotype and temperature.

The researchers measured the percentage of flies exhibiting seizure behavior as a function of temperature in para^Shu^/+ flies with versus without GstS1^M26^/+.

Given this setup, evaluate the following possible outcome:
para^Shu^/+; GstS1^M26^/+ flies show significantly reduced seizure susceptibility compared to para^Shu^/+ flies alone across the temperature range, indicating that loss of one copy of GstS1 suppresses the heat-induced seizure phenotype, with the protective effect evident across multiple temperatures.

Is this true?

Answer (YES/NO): YES